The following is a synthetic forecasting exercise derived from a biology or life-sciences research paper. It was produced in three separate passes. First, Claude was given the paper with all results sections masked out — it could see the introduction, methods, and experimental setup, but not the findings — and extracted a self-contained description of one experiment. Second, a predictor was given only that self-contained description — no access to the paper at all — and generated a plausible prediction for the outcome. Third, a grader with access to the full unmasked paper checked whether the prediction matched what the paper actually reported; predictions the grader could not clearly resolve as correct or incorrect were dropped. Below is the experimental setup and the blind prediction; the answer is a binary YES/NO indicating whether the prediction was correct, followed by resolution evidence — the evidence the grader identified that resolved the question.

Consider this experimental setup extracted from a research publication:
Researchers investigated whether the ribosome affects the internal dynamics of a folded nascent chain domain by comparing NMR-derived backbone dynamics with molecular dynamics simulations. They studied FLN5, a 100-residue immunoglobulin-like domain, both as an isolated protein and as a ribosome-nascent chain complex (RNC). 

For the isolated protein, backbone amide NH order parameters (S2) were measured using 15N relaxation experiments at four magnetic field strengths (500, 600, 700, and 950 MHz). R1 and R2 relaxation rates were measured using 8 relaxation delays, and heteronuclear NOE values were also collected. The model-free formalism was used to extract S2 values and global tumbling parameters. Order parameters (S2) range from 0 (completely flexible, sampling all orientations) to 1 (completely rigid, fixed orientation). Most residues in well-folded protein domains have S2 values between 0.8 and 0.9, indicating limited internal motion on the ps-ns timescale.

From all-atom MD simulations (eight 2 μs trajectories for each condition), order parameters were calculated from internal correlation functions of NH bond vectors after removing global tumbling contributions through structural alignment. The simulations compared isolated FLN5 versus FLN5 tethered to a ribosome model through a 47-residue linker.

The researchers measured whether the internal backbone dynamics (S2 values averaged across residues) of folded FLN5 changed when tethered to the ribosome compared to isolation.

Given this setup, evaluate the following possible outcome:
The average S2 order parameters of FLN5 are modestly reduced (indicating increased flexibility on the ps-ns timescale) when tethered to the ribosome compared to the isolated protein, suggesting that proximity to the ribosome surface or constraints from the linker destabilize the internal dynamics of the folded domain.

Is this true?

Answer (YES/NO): NO